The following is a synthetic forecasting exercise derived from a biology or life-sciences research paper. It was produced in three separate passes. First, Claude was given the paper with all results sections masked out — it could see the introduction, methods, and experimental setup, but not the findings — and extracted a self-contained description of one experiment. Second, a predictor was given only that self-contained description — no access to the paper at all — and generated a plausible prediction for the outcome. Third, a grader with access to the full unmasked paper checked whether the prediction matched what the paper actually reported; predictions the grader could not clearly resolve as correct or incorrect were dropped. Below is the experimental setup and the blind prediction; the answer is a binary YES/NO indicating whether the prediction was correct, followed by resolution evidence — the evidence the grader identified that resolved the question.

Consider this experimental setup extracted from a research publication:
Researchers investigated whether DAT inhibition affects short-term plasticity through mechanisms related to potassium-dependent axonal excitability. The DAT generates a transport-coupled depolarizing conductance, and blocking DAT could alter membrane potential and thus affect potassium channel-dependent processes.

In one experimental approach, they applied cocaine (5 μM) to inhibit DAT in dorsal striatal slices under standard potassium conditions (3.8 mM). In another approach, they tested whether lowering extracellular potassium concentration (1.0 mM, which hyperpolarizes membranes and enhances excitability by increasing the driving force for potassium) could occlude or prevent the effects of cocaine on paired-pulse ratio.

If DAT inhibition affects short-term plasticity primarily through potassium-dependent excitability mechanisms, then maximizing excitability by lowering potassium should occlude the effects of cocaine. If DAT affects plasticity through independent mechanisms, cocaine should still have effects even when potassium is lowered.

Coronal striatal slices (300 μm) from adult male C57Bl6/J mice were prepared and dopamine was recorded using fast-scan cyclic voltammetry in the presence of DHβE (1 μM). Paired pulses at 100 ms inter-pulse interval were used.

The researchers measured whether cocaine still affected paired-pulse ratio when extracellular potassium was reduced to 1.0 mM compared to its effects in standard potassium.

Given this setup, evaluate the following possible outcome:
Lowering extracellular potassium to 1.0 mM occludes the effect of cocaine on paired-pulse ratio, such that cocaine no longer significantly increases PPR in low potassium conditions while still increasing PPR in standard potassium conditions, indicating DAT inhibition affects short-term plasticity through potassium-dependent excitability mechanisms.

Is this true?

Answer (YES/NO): NO